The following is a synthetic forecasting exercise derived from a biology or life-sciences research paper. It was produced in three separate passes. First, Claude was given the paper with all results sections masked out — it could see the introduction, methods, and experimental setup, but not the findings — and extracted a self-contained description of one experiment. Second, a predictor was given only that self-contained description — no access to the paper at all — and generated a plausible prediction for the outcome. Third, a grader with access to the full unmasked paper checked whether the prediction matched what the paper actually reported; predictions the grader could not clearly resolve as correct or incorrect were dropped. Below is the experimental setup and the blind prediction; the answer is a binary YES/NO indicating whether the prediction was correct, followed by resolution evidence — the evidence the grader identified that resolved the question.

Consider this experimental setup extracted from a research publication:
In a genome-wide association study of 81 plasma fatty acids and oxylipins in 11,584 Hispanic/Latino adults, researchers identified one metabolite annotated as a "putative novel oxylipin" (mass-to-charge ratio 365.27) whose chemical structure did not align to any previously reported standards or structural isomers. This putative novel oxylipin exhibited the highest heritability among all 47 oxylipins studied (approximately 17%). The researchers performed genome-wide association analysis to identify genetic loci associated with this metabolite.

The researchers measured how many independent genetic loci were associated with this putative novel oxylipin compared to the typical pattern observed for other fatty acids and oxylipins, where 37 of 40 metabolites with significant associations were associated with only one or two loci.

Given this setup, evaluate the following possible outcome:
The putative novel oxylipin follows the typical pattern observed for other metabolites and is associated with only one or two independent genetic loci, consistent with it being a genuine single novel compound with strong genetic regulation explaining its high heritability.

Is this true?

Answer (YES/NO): NO